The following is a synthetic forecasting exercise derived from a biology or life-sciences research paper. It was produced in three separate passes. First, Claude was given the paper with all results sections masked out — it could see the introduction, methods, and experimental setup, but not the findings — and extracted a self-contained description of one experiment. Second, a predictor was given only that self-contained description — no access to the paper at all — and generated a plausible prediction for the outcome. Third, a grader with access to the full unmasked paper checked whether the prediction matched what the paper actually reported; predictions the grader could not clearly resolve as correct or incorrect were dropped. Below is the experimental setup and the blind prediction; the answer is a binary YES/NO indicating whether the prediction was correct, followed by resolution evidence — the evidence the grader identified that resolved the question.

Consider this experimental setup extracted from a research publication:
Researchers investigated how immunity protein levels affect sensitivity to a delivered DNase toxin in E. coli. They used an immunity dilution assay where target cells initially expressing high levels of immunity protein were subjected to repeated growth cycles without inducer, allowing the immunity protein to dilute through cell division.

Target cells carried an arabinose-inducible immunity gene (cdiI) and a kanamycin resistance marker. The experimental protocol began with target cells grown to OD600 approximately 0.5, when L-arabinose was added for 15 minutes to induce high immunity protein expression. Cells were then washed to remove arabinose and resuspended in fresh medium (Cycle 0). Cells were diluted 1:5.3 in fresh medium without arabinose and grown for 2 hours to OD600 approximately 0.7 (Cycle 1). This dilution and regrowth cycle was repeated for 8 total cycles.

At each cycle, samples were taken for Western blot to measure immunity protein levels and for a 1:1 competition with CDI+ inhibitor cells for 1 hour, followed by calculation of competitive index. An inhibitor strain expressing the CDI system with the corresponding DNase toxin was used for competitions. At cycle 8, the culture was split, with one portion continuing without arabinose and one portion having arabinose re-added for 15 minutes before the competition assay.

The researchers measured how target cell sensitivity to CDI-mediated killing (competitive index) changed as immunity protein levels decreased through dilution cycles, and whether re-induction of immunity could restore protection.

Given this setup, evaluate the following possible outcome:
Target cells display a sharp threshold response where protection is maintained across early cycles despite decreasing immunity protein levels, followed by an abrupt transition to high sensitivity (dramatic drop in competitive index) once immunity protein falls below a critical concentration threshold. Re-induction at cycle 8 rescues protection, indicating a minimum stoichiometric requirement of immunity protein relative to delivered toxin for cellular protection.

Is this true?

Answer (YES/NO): NO